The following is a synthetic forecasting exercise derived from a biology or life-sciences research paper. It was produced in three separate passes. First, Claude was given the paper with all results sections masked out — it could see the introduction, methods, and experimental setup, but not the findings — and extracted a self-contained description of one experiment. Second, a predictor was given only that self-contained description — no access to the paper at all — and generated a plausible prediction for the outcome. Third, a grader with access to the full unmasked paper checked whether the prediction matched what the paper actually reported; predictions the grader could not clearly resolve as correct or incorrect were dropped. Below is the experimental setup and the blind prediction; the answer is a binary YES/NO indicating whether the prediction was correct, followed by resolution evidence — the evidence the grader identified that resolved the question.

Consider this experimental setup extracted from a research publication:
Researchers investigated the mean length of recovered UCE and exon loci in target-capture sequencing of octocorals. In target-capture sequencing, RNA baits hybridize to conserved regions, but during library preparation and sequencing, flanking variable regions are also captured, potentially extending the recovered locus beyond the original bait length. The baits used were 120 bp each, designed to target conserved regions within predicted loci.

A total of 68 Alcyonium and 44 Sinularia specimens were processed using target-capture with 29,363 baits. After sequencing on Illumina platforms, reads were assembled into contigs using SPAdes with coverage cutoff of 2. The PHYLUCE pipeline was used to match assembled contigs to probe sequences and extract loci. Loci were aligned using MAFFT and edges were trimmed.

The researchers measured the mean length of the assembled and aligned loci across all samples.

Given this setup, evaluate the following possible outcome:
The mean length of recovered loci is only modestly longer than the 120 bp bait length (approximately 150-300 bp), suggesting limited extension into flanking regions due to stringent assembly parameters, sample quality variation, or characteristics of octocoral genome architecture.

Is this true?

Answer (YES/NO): NO